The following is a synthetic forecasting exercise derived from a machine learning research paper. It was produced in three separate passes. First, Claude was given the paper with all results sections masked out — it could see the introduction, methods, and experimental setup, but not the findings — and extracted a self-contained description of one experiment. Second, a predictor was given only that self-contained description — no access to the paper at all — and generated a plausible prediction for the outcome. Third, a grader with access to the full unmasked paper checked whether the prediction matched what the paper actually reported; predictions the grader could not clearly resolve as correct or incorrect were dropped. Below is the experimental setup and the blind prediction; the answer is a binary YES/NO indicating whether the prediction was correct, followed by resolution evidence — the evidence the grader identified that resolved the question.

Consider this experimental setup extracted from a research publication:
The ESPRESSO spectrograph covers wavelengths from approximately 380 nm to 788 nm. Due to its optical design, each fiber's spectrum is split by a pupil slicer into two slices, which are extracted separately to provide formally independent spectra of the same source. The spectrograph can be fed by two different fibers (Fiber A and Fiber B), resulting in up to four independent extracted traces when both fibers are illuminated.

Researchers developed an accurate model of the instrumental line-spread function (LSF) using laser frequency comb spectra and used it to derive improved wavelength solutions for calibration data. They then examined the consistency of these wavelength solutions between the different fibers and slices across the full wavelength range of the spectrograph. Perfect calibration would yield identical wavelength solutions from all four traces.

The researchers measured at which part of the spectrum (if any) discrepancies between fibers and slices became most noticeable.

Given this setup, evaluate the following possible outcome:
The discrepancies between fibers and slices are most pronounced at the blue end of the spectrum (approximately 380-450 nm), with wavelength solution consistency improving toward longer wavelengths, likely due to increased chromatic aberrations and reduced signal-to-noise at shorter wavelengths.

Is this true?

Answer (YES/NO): NO